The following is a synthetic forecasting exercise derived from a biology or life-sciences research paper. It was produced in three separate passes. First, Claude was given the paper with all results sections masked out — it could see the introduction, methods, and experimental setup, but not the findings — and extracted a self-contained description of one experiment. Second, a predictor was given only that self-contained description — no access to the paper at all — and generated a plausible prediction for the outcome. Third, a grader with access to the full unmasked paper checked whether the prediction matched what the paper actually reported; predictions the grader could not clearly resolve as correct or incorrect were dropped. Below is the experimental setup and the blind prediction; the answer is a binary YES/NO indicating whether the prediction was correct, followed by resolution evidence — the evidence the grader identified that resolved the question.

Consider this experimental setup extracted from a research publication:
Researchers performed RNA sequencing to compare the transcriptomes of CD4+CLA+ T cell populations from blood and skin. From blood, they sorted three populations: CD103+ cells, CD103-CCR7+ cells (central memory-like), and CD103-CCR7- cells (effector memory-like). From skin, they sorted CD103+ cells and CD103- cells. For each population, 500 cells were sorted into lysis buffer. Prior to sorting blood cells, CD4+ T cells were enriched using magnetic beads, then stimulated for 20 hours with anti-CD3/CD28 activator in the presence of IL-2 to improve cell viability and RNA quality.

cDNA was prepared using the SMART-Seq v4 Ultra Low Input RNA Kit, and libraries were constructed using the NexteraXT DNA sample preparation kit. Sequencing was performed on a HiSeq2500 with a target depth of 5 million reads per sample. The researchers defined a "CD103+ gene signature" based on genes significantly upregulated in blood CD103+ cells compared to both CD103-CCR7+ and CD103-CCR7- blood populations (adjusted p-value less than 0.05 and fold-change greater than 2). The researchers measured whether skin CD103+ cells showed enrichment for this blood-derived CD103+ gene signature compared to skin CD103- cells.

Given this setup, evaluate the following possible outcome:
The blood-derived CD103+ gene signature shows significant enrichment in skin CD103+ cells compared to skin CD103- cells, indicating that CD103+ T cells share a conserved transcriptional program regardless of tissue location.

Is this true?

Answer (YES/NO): YES